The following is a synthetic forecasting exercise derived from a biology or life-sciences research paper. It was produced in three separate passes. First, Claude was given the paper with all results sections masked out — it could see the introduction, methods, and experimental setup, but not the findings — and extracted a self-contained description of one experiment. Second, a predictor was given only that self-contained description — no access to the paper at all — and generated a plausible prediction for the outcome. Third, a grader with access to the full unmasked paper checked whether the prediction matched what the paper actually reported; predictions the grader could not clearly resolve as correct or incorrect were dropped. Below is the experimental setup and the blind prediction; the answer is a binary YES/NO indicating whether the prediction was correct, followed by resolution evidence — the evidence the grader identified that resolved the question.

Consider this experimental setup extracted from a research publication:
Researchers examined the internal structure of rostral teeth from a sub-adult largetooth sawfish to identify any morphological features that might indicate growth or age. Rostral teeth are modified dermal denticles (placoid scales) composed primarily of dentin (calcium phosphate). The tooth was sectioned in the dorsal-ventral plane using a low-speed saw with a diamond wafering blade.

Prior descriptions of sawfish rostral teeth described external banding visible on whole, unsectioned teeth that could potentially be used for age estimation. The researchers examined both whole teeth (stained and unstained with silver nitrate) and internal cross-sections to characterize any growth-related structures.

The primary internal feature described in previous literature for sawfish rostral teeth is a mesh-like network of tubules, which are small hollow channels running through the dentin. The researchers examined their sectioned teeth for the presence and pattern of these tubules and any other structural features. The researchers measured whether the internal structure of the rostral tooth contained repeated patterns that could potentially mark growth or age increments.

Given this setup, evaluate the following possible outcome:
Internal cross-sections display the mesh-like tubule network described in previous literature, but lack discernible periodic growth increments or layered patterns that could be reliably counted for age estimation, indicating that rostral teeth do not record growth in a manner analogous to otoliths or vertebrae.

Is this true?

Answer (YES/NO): NO